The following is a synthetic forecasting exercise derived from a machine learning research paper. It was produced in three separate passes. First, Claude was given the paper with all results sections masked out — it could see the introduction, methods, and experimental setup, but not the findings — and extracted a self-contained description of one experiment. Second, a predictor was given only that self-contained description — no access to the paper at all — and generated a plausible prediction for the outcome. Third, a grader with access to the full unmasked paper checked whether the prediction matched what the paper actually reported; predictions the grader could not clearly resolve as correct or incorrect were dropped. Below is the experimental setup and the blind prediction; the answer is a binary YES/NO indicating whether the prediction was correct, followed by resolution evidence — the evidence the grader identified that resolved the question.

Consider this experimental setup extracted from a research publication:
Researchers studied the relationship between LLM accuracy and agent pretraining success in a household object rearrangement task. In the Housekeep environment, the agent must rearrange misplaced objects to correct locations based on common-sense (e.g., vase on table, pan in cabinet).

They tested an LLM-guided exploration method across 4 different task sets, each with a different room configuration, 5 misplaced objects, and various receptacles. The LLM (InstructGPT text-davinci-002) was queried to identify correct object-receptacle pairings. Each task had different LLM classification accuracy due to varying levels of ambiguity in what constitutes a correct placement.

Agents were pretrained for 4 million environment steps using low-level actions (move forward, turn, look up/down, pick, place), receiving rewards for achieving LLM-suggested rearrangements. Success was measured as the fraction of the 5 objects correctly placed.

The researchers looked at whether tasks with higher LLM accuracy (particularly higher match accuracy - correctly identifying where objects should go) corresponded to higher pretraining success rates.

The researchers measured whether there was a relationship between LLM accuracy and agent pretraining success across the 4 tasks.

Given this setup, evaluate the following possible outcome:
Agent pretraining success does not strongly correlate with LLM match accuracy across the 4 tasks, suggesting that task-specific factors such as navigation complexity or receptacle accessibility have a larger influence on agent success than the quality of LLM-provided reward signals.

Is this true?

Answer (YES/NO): NO